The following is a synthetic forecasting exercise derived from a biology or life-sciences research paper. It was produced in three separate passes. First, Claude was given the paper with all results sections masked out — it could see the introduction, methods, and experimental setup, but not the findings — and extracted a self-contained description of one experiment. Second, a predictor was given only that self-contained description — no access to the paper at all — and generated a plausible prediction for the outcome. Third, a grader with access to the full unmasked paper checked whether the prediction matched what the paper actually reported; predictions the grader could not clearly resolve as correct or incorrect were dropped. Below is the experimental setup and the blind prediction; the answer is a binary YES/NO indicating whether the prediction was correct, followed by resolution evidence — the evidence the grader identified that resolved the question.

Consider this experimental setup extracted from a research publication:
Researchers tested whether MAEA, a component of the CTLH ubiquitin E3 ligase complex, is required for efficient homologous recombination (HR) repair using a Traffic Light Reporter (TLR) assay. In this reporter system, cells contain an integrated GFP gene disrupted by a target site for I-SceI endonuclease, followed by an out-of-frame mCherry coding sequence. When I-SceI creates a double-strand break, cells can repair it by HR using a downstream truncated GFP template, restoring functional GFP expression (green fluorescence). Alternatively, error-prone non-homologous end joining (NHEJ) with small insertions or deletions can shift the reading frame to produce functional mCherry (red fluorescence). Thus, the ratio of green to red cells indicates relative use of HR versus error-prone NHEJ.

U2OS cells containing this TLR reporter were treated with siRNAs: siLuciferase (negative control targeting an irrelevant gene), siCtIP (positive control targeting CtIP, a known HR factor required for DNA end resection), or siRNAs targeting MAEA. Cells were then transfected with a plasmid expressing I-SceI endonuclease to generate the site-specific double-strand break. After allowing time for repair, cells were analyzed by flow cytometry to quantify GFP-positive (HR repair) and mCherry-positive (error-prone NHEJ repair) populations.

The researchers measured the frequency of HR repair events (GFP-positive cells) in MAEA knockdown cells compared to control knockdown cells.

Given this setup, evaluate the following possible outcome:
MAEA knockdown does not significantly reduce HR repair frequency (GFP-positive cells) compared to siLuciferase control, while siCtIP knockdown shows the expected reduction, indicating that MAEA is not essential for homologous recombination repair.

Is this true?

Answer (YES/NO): NO